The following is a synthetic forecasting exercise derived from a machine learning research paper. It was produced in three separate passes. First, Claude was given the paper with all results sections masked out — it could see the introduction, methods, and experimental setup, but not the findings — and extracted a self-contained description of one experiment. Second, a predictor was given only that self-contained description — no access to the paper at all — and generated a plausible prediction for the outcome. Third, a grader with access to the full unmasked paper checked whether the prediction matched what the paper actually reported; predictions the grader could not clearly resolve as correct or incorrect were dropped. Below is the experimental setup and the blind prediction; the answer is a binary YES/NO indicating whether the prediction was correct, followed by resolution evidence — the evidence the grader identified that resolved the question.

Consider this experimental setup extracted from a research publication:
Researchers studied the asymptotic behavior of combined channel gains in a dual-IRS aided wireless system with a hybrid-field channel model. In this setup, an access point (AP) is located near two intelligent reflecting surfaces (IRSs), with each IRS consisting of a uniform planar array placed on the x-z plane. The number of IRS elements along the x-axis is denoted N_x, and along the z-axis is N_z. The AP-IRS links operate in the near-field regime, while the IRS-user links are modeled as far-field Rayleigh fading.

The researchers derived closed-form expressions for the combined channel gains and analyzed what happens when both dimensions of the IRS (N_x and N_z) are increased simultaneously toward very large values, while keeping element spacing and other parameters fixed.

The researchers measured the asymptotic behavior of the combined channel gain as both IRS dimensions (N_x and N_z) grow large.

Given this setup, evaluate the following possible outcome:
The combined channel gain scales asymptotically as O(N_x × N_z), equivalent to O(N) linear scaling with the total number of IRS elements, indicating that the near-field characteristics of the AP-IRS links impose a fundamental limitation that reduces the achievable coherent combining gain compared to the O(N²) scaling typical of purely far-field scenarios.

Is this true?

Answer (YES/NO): NO